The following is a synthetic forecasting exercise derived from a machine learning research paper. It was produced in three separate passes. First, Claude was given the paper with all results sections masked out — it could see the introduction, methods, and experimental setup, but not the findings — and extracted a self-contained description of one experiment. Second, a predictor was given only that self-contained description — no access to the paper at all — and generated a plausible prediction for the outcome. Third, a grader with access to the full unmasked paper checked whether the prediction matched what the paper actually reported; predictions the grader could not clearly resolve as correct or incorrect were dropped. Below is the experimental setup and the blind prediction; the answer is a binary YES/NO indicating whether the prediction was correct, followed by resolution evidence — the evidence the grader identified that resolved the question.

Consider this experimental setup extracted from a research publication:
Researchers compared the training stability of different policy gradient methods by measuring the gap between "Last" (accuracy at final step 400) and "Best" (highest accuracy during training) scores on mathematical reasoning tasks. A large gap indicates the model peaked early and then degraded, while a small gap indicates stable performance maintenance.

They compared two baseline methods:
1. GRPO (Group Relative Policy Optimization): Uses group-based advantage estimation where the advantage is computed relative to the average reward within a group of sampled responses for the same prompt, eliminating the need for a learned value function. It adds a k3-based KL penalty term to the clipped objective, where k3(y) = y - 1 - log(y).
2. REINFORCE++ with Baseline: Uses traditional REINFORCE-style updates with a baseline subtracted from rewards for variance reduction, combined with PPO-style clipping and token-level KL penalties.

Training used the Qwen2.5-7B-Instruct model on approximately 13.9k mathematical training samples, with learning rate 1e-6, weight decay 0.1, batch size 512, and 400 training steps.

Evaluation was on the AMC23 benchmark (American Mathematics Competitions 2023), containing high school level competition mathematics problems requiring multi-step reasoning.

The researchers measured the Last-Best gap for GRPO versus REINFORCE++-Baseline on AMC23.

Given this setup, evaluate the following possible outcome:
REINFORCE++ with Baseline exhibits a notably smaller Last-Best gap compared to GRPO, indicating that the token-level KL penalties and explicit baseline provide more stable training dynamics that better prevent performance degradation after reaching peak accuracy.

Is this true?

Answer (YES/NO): YES